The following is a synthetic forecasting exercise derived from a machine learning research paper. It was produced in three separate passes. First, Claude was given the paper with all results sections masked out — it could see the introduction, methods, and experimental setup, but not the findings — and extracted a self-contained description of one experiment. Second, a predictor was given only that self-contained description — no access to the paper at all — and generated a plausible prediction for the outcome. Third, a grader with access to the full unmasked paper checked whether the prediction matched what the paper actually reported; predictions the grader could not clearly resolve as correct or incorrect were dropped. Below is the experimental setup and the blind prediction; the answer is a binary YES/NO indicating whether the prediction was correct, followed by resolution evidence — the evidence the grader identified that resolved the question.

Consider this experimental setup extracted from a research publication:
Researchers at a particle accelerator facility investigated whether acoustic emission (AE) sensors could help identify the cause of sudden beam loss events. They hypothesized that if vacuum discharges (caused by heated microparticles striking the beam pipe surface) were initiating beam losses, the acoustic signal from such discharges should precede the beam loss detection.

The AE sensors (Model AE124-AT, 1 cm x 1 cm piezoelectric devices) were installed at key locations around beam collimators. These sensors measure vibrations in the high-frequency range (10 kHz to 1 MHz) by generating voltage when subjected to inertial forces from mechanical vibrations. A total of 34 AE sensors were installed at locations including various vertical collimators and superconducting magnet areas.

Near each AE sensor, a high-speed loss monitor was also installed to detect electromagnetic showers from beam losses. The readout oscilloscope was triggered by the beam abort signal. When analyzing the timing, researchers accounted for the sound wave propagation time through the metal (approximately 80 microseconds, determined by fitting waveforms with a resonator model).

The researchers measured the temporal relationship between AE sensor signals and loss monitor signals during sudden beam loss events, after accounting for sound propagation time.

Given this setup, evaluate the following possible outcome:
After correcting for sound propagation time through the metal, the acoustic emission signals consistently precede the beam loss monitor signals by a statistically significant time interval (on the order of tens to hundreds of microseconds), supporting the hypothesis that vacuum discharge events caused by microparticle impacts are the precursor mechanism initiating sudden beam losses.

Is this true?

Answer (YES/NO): NO